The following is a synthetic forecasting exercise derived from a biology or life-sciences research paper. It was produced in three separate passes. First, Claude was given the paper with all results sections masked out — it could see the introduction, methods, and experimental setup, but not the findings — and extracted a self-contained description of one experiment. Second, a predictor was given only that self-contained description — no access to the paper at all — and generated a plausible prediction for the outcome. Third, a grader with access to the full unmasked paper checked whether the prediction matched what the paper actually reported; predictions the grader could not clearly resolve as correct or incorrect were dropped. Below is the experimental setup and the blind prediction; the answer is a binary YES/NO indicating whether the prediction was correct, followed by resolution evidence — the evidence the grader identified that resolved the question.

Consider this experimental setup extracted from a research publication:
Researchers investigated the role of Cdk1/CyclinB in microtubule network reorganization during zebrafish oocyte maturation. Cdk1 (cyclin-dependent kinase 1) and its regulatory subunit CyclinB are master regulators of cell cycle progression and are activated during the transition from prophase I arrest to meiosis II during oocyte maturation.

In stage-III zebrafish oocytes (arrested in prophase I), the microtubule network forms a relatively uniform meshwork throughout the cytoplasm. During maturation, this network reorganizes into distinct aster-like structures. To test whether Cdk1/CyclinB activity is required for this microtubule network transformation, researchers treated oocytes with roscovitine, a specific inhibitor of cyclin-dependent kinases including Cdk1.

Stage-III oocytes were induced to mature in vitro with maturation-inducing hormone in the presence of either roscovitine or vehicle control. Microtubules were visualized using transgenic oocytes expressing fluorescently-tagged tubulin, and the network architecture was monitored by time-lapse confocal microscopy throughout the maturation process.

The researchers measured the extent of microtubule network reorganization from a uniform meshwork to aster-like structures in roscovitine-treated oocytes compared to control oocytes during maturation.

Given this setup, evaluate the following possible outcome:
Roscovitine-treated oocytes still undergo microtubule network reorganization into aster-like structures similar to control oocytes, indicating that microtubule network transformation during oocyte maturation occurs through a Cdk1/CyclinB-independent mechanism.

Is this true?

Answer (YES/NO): NO